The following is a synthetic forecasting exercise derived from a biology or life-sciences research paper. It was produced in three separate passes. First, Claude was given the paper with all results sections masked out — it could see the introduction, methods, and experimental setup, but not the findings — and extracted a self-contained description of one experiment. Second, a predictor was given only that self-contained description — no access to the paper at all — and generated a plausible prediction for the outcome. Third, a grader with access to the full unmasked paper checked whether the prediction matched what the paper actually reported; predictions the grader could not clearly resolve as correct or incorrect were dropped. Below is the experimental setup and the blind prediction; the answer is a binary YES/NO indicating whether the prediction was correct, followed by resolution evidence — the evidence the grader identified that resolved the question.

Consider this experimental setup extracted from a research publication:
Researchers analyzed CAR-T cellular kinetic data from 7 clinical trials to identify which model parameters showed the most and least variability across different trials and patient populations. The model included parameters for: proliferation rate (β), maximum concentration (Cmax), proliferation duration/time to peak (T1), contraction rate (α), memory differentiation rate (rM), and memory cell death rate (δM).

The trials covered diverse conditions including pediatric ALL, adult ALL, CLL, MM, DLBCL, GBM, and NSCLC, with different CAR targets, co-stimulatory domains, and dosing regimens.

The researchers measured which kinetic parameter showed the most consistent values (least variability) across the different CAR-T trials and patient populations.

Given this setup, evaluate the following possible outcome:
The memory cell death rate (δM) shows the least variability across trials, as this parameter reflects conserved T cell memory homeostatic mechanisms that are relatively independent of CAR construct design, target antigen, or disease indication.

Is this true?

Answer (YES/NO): NO